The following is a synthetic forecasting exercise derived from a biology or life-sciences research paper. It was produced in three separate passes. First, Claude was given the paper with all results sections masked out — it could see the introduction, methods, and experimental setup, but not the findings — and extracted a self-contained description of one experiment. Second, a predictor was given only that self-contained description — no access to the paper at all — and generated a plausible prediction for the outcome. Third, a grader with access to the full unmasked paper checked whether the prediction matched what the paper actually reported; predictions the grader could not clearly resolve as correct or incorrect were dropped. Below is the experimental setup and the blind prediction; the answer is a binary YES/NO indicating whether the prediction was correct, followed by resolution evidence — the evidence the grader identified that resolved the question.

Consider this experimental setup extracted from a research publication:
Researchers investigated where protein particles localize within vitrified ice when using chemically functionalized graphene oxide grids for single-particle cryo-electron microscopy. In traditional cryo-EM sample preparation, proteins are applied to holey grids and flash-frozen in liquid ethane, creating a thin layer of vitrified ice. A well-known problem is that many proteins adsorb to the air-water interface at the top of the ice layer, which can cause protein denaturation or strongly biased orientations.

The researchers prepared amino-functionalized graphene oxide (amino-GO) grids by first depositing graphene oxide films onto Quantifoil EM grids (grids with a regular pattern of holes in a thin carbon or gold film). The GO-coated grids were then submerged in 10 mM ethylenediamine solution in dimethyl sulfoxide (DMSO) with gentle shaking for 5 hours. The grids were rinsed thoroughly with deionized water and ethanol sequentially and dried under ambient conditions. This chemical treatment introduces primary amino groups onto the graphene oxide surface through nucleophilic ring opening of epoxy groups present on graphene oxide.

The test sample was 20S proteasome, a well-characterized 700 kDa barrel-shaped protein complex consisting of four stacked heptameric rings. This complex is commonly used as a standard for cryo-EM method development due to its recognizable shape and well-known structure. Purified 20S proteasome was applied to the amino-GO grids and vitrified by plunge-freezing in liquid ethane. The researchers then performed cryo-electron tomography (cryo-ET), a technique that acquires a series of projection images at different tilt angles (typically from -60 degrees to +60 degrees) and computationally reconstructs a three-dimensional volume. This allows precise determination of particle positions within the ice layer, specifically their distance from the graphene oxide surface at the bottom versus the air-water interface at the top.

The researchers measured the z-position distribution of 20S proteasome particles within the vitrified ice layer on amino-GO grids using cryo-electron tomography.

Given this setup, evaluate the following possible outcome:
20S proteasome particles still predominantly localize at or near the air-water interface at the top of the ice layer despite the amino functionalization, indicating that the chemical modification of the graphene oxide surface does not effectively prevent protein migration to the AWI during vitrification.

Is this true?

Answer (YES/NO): NO